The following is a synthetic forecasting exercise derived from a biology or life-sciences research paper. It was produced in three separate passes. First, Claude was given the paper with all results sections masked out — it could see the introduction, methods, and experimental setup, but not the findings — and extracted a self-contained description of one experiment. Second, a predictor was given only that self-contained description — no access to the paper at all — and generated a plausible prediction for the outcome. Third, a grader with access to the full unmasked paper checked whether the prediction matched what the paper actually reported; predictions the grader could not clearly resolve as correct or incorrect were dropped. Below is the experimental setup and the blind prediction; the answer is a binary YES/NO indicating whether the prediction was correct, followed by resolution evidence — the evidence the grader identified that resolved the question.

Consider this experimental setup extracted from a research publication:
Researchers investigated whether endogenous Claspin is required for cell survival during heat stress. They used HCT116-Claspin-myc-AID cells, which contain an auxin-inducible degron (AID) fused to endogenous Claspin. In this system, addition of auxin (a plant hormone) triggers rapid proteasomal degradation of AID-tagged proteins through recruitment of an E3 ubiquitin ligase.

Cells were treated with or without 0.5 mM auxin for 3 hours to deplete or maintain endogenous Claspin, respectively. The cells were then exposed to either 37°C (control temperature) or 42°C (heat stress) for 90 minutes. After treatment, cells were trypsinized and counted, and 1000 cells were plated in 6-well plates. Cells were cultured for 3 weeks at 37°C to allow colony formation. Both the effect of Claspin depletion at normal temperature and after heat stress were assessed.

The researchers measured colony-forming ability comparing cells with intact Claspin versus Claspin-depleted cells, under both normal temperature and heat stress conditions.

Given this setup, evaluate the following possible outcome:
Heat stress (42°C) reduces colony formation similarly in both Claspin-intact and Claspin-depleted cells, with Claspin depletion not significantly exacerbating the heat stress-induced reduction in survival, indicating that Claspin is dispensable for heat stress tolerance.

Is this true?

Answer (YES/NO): NO